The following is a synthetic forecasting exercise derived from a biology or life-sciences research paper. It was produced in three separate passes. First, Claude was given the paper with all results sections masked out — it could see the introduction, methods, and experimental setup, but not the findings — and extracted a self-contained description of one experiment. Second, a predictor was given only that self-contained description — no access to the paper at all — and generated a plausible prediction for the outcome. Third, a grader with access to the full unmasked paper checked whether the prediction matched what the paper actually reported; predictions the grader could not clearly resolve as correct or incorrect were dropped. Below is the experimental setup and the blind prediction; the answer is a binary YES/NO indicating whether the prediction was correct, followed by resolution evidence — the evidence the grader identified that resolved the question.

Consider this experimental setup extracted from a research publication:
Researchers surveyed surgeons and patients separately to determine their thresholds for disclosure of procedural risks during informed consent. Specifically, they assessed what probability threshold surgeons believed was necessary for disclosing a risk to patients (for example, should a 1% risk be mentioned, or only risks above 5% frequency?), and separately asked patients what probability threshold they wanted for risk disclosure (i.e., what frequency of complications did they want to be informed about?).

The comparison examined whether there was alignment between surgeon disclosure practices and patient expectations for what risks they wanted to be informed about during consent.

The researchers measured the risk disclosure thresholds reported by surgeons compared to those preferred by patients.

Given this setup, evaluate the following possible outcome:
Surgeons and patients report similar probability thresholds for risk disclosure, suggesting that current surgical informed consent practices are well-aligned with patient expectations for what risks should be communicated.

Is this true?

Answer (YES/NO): NO